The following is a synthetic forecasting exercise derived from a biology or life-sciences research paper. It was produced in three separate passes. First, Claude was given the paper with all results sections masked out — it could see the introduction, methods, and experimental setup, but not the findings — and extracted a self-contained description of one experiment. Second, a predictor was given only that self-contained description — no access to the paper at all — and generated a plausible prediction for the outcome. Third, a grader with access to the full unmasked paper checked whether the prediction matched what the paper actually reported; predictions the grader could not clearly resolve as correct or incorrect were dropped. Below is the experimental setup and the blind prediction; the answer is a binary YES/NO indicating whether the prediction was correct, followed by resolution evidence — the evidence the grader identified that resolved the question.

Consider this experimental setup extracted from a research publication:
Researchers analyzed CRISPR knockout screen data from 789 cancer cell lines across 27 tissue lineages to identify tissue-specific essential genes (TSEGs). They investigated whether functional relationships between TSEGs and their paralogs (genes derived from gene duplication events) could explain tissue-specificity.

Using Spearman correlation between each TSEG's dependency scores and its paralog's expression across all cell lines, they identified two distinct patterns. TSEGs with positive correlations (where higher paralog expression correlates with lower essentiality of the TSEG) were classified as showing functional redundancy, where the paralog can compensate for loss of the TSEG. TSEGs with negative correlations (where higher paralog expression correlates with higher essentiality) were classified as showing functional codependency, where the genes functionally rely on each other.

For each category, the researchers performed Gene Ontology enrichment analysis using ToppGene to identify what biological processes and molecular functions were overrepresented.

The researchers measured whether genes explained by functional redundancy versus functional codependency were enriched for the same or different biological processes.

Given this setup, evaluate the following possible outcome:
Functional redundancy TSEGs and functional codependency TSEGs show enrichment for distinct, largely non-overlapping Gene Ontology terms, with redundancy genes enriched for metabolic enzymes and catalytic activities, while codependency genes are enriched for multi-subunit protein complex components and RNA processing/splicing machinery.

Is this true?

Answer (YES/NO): NO